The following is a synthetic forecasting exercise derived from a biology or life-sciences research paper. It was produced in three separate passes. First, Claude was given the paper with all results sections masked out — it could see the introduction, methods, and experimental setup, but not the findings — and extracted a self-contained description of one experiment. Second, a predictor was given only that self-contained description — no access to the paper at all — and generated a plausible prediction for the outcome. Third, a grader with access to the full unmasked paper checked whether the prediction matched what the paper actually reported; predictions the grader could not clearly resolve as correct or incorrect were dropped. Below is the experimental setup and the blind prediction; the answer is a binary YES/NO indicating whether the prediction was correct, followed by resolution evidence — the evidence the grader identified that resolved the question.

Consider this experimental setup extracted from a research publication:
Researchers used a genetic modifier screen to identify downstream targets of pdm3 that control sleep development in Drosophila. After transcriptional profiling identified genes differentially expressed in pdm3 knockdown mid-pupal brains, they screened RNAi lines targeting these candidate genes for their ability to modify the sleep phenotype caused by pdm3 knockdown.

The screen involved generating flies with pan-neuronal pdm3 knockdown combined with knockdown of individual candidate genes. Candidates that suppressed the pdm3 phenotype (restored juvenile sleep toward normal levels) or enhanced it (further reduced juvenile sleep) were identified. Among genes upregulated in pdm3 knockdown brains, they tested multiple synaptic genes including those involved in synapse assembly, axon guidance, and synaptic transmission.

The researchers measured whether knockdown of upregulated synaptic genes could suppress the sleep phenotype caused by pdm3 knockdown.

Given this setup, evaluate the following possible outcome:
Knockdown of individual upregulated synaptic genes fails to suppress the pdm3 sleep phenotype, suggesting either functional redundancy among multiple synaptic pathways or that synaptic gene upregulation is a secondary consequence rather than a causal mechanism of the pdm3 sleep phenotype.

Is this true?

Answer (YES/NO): NO